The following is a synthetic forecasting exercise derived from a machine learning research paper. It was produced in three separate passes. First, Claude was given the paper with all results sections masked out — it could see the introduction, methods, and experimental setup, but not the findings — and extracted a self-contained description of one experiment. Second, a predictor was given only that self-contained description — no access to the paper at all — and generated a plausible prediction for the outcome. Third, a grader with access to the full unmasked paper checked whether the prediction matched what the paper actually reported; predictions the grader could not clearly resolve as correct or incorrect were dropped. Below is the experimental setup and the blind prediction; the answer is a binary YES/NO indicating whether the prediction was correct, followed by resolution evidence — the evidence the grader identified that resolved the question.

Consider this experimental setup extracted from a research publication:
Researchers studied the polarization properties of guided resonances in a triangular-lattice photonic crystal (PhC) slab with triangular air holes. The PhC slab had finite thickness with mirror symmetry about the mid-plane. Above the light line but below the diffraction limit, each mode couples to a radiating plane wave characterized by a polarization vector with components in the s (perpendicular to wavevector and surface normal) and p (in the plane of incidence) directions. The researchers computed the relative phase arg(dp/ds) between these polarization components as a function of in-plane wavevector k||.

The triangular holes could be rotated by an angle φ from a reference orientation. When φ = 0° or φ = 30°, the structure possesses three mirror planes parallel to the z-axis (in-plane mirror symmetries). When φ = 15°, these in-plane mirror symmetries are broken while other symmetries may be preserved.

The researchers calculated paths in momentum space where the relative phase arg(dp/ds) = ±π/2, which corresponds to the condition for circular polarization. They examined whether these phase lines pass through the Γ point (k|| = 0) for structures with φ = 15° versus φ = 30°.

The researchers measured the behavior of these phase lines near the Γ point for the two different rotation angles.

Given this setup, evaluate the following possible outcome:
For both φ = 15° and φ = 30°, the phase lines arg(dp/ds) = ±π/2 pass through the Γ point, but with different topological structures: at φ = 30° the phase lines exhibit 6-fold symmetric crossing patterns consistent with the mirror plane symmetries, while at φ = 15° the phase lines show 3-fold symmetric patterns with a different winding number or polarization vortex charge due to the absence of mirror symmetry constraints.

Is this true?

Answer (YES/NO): NO